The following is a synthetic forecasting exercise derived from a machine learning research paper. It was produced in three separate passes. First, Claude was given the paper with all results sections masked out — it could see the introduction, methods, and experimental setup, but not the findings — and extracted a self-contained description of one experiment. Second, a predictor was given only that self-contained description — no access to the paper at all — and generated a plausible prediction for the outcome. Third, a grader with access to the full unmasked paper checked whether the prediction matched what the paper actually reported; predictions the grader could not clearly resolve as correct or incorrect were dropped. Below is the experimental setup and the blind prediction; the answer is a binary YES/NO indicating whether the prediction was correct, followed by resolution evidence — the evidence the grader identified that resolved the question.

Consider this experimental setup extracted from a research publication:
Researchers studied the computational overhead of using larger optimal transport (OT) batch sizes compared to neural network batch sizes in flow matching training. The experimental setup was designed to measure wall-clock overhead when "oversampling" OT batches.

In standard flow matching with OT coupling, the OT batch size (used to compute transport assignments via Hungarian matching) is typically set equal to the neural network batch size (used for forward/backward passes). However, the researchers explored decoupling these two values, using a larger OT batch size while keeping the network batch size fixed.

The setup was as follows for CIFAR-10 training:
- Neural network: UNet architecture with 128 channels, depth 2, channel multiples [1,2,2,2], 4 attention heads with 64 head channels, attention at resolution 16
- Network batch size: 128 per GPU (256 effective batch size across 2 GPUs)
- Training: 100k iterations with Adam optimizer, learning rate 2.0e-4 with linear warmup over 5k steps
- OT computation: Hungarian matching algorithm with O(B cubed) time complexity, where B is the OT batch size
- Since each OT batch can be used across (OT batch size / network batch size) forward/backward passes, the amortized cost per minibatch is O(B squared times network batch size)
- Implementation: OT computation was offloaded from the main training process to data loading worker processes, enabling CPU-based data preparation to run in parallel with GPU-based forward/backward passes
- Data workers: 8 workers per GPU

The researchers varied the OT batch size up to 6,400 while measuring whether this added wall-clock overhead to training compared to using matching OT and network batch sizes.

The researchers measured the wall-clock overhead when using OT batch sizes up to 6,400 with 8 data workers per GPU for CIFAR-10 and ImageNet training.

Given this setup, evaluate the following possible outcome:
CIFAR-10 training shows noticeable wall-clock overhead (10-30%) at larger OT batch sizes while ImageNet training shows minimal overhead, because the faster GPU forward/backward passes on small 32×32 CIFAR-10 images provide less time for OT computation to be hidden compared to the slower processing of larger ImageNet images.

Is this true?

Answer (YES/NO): NO